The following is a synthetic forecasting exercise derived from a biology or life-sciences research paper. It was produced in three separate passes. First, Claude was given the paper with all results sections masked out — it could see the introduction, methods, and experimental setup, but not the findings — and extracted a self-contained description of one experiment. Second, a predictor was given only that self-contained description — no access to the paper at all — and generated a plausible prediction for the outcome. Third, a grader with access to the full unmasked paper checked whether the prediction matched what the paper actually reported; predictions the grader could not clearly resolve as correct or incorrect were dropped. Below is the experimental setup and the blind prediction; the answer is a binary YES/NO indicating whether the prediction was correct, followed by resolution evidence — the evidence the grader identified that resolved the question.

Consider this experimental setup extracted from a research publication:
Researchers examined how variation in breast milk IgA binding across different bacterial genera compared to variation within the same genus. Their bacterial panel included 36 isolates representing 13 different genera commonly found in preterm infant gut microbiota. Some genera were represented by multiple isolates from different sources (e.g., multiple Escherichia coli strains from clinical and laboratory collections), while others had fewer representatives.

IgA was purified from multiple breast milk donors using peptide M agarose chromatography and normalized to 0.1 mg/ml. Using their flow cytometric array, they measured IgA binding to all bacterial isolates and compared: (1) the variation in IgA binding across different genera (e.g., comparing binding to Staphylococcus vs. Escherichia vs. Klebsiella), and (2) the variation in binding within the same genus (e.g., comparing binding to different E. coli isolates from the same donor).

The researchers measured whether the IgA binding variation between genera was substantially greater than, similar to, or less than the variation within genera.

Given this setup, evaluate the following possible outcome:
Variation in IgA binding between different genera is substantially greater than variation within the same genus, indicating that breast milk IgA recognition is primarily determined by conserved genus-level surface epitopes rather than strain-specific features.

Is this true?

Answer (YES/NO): NO